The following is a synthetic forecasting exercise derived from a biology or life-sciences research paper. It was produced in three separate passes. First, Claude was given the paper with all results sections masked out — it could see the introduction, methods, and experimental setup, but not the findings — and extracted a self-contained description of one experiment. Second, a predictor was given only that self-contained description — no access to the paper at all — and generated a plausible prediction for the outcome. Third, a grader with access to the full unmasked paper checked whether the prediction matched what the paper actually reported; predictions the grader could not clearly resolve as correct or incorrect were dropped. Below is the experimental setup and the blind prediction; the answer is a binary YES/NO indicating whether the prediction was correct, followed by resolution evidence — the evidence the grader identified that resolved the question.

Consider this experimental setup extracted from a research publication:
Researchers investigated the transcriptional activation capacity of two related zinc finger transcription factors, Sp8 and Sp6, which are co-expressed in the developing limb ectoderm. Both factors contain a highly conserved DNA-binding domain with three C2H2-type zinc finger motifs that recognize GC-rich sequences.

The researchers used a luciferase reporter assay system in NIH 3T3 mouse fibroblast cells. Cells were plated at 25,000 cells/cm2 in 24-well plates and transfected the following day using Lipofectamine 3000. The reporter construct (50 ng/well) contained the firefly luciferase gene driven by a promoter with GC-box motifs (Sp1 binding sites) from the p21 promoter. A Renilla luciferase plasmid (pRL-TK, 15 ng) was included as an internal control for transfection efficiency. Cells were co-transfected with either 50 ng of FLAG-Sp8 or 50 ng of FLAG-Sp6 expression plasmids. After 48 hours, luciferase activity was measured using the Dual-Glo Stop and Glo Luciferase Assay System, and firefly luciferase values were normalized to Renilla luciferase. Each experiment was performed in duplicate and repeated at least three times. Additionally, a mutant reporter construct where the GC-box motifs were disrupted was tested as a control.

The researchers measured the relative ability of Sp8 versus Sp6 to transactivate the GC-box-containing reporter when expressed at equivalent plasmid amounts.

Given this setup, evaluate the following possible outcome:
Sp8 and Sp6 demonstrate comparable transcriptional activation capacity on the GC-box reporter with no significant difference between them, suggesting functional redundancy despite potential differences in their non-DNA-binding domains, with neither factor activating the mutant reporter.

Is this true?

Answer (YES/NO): NO